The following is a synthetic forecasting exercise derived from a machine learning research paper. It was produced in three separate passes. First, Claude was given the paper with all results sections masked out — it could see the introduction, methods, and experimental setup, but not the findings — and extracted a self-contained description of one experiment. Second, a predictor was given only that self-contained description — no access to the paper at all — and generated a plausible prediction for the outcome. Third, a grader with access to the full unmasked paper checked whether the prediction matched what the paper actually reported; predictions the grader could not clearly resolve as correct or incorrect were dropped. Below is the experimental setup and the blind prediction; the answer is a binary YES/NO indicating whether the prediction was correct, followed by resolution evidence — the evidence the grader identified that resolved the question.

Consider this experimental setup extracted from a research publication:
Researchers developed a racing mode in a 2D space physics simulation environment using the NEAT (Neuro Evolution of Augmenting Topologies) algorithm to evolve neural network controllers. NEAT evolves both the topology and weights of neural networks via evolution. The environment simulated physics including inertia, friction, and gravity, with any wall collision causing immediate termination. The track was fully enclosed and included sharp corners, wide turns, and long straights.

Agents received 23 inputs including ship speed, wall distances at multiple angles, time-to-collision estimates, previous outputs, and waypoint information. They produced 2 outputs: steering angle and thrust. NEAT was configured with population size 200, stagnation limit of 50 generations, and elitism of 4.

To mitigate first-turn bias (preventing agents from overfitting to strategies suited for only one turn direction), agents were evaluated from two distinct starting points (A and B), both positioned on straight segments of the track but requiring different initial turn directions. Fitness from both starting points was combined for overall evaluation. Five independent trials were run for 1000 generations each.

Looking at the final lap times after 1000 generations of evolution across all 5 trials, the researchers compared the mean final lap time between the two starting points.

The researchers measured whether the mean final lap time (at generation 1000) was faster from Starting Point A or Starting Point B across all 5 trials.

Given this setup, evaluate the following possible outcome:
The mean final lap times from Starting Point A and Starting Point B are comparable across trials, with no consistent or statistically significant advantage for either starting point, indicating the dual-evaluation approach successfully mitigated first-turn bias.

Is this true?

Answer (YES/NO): NO